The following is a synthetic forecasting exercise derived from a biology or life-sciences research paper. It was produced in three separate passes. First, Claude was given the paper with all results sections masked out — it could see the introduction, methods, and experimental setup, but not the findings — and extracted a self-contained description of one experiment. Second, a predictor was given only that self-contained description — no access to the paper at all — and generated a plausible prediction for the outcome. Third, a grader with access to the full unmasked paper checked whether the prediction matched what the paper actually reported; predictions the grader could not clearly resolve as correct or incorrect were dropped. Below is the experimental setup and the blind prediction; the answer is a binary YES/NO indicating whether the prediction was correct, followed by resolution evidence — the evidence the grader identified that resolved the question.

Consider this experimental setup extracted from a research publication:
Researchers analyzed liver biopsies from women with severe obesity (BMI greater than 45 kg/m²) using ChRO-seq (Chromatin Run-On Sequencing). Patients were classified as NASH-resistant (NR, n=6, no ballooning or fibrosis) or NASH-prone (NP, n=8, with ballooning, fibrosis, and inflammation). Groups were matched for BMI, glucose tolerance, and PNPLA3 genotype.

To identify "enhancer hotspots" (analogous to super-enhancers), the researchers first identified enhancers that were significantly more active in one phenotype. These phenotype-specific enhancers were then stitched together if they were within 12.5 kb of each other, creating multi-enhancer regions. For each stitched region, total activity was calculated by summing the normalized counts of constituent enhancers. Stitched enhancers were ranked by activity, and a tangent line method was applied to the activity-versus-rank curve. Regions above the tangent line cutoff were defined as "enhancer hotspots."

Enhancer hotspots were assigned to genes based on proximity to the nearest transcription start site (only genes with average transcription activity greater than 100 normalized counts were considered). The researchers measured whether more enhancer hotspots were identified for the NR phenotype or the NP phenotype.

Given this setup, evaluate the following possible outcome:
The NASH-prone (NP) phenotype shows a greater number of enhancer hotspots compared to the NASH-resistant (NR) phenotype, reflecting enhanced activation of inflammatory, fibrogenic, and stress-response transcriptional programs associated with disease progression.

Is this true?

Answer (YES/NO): NO